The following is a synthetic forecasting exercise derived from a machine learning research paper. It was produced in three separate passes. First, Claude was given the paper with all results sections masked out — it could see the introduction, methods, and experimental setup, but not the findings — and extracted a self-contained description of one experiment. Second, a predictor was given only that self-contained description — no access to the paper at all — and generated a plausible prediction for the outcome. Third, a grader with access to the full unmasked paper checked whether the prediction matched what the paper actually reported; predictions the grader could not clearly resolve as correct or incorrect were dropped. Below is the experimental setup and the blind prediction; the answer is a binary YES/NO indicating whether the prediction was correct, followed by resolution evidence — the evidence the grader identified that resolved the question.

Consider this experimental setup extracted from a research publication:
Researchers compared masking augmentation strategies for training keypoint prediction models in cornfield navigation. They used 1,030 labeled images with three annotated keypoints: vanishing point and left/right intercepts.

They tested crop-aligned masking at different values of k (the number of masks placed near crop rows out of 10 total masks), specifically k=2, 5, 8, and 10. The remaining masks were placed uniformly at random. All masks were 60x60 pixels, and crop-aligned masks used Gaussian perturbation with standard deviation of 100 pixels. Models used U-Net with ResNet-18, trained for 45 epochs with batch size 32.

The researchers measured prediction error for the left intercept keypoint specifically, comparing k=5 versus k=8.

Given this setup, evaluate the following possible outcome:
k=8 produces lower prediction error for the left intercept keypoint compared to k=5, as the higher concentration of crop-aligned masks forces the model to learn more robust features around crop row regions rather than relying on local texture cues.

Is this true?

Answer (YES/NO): YES